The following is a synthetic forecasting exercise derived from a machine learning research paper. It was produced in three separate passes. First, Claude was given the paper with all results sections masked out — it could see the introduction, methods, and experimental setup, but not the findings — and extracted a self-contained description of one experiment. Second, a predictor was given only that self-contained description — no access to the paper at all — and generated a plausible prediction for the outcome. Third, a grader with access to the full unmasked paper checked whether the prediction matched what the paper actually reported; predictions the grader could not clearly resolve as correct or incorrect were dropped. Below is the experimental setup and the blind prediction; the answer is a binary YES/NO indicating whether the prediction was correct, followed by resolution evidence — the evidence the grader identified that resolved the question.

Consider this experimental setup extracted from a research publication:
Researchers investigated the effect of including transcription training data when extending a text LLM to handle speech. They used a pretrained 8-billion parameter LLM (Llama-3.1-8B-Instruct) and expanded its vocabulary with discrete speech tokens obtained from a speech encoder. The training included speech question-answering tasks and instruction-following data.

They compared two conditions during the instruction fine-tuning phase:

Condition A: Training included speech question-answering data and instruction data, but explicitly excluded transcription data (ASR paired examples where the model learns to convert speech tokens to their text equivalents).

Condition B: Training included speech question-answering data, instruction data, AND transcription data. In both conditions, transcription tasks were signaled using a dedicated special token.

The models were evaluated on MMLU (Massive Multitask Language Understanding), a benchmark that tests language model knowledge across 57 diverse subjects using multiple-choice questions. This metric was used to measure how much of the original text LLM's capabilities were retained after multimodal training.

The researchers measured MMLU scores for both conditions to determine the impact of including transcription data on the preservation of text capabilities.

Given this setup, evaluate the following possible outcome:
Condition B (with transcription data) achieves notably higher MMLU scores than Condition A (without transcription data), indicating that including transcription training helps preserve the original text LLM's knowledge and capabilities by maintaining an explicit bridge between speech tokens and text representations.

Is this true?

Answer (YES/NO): NO